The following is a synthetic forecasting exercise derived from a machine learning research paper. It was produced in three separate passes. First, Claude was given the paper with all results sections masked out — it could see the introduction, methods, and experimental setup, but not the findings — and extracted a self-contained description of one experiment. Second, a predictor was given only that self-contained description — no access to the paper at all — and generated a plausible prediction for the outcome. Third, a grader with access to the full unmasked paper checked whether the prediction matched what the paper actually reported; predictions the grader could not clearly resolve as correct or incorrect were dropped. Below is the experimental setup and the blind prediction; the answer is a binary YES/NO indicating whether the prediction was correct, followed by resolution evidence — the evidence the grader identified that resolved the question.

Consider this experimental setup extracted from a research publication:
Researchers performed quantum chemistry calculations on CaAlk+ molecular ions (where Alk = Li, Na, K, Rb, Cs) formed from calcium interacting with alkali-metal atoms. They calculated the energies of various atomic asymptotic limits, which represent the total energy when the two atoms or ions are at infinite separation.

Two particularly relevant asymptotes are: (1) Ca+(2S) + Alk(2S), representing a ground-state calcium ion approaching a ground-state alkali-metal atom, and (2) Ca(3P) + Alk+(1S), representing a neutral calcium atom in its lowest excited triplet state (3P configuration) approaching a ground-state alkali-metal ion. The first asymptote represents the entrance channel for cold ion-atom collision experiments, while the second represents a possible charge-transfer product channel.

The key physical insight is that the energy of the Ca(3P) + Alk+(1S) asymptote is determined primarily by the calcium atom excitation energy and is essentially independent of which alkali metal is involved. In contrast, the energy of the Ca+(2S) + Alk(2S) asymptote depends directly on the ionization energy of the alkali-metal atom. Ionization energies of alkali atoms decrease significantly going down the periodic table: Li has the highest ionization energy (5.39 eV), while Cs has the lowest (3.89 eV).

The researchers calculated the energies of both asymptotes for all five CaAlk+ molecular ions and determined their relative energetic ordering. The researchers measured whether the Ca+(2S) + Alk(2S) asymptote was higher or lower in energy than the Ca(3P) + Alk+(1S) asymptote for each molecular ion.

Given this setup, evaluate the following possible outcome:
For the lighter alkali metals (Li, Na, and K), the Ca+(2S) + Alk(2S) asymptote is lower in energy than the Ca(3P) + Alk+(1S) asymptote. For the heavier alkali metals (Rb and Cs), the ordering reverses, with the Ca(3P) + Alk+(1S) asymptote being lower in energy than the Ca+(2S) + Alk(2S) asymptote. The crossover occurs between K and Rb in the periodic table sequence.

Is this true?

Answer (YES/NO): YES